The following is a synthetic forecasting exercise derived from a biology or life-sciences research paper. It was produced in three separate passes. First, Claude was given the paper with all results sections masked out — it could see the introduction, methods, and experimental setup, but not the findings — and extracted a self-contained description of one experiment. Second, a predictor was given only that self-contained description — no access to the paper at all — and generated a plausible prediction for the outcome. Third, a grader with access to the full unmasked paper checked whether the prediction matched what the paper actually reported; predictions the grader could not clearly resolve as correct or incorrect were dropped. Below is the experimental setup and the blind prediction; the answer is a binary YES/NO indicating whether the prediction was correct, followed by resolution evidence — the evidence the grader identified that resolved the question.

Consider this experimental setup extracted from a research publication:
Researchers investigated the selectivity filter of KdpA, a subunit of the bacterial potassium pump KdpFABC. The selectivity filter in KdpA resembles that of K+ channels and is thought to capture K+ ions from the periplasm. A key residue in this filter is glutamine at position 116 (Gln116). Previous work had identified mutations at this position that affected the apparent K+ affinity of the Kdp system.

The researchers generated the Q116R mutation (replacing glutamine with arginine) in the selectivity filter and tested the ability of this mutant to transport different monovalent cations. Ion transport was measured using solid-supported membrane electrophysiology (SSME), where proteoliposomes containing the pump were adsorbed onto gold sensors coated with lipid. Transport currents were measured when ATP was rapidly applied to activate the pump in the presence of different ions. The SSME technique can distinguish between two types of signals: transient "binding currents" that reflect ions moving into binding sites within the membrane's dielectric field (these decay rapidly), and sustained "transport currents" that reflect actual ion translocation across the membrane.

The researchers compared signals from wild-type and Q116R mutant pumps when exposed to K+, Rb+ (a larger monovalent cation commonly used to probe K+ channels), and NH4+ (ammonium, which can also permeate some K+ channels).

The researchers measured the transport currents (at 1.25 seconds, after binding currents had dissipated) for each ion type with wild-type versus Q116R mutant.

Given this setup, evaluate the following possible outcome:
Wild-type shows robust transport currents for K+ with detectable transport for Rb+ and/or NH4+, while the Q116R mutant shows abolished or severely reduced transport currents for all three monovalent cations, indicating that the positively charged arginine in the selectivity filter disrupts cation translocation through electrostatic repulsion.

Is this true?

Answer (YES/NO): NO